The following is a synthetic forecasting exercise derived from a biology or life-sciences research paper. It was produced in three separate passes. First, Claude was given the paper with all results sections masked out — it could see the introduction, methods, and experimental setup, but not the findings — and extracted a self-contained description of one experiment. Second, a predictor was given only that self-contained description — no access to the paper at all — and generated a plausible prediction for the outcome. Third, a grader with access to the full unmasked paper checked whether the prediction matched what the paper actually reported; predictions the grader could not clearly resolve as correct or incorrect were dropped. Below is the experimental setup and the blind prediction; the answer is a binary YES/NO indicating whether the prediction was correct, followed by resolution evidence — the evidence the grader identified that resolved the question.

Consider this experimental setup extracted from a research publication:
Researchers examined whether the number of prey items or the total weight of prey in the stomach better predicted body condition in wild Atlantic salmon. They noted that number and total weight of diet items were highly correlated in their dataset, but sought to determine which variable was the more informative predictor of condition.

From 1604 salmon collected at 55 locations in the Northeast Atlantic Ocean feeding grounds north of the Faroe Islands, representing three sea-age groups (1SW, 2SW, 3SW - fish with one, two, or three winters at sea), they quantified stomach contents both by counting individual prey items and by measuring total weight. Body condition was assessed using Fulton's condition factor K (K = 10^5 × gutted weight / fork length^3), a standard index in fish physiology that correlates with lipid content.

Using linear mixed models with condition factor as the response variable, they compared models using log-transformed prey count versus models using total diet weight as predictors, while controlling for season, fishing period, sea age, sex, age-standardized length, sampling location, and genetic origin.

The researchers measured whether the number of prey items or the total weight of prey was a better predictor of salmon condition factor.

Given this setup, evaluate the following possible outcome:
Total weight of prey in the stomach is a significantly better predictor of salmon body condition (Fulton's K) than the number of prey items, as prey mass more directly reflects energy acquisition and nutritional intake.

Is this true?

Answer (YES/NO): NO